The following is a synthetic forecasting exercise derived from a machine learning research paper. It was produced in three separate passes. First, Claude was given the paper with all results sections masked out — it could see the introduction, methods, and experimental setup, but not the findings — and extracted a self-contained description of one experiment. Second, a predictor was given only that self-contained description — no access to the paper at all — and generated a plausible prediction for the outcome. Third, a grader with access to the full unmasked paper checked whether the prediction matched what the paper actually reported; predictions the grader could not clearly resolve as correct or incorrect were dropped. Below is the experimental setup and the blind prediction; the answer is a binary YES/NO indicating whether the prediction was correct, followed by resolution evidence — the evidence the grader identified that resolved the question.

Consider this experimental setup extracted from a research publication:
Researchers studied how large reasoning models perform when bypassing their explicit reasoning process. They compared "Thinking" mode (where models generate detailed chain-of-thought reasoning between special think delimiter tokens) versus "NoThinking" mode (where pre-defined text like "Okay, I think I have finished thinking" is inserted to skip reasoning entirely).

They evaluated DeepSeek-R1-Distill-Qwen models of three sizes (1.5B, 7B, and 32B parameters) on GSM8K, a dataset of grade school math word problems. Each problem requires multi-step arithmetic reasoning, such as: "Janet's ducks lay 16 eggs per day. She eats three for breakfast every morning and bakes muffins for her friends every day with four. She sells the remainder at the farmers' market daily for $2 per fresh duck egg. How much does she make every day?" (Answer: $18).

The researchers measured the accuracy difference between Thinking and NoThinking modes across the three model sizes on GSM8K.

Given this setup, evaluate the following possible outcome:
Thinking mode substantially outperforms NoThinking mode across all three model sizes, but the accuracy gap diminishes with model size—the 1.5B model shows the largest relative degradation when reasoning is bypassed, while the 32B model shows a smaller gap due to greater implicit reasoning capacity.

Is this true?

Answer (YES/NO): NO